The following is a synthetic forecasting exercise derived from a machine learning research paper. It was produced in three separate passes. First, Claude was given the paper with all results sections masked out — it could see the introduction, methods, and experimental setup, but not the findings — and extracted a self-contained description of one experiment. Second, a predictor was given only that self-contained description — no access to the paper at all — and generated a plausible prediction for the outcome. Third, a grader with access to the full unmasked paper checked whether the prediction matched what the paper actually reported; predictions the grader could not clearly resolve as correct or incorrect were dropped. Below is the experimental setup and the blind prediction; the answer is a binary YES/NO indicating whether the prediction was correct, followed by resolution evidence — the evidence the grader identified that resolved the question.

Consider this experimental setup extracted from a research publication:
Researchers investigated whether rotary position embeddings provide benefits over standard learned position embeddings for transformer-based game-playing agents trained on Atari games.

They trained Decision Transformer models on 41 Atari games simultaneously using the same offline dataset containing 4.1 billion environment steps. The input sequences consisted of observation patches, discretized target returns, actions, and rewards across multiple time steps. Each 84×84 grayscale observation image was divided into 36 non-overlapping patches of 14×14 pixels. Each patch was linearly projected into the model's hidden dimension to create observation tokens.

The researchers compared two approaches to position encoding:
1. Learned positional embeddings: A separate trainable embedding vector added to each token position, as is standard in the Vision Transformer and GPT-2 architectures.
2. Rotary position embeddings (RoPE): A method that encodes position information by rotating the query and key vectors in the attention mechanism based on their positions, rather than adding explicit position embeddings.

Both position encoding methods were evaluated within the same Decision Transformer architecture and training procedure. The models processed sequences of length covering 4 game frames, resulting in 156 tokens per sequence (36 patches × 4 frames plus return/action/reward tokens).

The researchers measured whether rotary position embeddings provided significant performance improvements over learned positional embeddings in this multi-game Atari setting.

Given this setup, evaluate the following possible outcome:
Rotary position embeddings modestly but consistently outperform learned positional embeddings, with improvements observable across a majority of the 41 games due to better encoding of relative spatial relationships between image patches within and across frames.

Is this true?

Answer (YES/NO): NO